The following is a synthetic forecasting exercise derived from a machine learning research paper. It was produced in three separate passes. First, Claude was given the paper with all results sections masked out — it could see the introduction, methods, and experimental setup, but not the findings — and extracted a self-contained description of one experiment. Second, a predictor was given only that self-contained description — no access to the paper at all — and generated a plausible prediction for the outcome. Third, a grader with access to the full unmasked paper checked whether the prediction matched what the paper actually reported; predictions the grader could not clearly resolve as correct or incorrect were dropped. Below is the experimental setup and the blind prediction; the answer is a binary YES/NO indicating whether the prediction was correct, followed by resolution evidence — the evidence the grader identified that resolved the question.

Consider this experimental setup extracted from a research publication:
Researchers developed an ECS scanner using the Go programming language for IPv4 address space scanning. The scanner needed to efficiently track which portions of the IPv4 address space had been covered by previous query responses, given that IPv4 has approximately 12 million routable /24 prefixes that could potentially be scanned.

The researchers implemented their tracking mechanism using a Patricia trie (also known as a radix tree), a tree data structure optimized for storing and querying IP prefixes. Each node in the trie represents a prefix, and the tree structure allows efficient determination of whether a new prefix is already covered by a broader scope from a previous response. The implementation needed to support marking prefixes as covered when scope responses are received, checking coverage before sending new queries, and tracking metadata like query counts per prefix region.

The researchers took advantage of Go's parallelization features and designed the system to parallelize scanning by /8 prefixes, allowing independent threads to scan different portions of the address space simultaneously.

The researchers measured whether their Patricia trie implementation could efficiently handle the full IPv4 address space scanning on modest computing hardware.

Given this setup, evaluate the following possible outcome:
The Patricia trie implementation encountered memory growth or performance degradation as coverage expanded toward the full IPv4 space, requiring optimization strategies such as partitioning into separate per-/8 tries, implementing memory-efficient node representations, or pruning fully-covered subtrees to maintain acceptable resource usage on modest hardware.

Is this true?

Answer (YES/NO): NO